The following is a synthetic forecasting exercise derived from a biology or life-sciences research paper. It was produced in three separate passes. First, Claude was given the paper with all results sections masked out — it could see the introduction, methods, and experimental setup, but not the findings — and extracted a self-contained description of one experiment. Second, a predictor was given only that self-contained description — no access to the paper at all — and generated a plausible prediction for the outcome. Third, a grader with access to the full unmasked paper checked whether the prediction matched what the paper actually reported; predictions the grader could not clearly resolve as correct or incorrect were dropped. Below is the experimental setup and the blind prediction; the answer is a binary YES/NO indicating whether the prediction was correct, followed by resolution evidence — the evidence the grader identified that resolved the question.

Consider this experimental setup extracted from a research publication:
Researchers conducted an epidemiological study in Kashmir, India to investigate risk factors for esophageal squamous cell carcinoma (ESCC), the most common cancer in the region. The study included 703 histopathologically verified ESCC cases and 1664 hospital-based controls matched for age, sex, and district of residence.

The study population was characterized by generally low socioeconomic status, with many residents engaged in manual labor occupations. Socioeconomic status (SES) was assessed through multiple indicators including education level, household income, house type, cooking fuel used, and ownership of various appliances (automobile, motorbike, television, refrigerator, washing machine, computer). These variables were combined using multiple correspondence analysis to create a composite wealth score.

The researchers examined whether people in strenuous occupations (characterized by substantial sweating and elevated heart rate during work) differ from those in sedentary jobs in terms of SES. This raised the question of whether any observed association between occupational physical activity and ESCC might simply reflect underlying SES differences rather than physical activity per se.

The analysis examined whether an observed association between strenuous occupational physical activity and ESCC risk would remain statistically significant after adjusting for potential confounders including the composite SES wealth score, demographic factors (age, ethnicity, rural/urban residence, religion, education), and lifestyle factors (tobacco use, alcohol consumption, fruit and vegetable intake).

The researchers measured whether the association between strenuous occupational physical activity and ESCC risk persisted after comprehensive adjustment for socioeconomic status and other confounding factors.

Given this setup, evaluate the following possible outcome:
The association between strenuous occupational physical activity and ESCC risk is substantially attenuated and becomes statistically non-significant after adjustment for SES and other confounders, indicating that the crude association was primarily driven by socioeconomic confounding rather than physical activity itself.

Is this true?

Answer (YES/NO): NO